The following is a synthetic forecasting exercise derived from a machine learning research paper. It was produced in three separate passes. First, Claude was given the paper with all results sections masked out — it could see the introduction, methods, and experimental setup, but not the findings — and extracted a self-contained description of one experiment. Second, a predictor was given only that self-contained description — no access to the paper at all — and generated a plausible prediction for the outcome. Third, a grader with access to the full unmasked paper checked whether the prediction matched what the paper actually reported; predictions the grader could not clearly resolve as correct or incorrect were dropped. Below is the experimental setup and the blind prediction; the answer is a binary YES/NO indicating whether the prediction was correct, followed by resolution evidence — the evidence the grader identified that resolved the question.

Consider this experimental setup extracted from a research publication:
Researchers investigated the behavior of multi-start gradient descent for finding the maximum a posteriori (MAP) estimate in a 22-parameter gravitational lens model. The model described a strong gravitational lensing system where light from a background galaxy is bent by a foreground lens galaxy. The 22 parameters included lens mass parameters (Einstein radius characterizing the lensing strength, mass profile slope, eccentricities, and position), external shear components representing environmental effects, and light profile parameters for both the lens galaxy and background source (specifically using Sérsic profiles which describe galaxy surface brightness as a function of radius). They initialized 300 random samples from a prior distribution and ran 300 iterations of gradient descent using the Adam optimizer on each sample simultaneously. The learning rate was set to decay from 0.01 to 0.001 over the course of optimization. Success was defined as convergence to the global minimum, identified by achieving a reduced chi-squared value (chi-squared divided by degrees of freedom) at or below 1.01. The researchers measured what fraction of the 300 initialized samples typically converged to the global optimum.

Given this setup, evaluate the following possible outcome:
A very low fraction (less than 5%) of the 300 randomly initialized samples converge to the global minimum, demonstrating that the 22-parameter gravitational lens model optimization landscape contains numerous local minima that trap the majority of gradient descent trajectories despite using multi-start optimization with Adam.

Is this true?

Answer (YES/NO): NO